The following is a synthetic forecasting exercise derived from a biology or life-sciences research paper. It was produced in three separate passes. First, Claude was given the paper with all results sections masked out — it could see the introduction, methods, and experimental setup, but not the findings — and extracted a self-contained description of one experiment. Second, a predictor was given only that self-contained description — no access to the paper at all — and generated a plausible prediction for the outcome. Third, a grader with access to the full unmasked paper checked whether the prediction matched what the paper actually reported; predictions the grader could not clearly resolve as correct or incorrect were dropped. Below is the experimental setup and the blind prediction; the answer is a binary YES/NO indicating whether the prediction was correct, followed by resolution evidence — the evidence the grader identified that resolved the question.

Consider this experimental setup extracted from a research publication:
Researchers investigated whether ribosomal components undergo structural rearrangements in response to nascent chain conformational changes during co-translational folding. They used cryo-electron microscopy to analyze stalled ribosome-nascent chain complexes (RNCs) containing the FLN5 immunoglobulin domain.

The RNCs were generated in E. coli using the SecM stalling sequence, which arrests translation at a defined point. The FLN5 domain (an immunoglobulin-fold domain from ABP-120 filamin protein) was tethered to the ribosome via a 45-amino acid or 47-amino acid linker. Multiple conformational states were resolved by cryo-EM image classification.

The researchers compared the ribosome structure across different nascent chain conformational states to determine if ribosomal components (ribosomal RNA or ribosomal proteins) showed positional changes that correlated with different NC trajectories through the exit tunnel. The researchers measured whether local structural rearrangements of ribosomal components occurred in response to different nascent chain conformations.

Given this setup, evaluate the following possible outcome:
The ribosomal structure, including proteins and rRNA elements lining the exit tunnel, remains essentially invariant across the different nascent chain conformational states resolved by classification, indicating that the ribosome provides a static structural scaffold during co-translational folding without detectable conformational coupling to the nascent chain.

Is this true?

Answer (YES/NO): NO